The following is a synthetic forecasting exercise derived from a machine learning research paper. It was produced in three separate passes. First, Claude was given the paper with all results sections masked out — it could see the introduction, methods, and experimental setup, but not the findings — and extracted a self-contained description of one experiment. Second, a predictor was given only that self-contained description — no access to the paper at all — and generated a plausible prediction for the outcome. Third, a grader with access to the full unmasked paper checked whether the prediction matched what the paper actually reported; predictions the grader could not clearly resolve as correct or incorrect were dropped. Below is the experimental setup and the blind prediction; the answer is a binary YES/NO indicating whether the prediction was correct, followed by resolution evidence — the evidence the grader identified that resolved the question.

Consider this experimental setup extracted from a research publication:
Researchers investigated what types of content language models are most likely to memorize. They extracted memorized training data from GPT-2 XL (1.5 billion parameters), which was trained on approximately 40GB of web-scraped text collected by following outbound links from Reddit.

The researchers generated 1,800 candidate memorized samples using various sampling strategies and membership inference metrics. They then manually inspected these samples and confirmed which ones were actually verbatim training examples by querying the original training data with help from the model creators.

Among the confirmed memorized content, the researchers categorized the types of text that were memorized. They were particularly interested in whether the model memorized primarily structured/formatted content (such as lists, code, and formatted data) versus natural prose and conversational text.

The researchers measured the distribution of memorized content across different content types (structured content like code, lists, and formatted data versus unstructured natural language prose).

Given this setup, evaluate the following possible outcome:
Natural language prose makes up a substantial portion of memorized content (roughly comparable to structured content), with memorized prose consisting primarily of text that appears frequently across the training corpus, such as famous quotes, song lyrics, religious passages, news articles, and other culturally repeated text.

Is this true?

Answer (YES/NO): NO